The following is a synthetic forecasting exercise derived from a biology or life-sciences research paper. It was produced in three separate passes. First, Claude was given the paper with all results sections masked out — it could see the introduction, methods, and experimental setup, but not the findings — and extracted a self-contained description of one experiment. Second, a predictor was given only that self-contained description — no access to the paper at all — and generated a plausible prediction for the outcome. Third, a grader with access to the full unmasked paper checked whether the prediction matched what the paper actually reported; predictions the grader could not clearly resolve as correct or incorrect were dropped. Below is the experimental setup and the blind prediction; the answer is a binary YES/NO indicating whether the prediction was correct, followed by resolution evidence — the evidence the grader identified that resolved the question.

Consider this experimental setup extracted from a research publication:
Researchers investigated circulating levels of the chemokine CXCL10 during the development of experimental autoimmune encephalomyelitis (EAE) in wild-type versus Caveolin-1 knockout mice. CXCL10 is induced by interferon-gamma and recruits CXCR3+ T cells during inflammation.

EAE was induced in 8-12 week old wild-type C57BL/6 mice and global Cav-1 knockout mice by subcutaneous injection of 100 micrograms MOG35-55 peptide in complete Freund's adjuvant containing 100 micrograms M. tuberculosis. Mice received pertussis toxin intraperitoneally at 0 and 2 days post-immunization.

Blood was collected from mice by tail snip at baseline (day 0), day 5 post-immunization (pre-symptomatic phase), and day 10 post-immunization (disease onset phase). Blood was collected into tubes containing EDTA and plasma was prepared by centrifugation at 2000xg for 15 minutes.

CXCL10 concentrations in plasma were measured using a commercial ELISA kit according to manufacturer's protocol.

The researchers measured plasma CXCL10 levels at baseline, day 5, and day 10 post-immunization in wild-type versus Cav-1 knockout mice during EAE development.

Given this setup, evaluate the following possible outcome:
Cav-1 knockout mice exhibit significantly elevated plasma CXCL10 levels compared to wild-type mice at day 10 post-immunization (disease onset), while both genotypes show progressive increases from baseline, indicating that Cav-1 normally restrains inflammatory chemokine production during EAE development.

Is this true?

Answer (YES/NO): NO